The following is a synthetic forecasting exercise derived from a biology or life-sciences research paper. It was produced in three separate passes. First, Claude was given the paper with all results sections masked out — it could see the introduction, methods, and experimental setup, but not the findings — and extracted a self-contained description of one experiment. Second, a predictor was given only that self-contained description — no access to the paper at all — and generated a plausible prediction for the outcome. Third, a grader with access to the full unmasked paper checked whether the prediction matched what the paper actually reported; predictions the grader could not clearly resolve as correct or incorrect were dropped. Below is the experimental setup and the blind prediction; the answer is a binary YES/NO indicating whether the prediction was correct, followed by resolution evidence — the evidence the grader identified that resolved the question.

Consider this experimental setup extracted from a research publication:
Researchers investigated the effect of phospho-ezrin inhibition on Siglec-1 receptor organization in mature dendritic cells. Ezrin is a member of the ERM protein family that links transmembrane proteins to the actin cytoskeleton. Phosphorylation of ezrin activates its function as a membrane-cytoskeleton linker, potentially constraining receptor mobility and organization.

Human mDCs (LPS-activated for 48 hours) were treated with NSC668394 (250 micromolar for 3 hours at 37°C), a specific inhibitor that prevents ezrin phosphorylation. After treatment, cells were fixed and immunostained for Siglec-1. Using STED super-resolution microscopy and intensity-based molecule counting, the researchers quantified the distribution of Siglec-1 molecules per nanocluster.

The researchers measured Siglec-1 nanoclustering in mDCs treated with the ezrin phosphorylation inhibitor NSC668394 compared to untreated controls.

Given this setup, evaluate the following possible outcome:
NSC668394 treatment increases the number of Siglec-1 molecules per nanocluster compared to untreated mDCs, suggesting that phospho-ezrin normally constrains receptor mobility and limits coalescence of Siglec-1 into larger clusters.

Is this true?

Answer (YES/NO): NO